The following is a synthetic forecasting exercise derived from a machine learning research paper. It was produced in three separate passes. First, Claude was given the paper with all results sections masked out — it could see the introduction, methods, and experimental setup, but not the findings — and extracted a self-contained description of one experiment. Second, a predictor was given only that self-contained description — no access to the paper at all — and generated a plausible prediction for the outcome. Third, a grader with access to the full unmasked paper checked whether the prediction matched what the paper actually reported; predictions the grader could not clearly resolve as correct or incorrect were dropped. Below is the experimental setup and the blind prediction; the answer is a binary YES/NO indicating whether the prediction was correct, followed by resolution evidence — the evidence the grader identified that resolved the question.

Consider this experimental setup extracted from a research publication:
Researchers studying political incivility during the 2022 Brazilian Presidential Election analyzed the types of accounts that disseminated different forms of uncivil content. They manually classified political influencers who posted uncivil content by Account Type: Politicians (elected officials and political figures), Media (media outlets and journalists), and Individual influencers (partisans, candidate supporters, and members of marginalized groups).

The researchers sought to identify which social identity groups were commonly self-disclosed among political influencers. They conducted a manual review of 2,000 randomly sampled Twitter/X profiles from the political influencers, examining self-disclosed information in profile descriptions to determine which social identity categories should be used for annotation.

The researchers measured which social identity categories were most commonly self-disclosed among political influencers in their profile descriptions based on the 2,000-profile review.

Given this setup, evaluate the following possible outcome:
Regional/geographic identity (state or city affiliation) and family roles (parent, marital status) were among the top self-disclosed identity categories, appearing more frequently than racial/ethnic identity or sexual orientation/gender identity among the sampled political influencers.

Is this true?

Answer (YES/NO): NO